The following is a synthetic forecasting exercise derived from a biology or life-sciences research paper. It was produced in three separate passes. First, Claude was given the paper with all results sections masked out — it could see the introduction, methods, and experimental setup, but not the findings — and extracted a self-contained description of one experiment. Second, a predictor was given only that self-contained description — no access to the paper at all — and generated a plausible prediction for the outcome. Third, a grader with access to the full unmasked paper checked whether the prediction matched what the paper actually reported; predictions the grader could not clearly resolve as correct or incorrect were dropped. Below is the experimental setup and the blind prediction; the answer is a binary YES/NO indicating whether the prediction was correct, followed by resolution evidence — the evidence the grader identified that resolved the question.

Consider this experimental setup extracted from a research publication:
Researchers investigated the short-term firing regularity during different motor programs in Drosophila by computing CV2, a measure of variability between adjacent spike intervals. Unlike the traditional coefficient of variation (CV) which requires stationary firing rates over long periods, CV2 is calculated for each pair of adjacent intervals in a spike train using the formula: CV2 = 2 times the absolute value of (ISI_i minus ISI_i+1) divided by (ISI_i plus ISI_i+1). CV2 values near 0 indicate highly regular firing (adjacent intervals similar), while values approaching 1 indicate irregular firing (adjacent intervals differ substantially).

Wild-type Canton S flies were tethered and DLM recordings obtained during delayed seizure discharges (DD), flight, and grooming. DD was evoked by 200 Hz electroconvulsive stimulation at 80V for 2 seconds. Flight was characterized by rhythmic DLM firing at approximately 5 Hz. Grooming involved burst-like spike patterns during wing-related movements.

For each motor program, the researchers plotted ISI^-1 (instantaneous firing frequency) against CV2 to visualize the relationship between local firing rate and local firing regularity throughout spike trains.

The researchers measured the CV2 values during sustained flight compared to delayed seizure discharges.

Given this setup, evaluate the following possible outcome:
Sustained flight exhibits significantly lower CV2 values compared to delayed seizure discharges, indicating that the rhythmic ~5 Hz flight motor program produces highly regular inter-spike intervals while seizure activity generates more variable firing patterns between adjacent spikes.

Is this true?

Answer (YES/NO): YES